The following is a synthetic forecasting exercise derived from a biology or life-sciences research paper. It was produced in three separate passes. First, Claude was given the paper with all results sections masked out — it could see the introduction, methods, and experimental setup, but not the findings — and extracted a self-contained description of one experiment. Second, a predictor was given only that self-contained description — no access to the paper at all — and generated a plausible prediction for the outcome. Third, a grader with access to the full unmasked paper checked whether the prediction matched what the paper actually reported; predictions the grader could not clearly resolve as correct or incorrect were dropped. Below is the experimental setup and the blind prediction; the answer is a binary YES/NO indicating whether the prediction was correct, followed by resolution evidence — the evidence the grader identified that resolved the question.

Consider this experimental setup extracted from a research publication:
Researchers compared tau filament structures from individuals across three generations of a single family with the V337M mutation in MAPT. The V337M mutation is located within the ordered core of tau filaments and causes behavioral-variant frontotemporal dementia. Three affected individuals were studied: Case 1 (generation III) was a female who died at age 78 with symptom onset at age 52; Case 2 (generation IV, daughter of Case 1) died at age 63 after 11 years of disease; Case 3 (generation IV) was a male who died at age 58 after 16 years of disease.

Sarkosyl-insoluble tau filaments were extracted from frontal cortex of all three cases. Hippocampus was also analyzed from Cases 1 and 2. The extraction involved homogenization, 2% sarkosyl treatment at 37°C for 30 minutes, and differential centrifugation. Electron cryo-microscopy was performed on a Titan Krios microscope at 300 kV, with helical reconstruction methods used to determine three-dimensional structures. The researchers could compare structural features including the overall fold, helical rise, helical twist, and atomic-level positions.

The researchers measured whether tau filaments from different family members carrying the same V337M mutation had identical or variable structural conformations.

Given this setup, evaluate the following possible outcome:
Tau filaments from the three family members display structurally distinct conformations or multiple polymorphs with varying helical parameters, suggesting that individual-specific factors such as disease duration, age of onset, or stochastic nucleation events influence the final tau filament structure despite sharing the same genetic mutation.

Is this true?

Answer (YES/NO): NO